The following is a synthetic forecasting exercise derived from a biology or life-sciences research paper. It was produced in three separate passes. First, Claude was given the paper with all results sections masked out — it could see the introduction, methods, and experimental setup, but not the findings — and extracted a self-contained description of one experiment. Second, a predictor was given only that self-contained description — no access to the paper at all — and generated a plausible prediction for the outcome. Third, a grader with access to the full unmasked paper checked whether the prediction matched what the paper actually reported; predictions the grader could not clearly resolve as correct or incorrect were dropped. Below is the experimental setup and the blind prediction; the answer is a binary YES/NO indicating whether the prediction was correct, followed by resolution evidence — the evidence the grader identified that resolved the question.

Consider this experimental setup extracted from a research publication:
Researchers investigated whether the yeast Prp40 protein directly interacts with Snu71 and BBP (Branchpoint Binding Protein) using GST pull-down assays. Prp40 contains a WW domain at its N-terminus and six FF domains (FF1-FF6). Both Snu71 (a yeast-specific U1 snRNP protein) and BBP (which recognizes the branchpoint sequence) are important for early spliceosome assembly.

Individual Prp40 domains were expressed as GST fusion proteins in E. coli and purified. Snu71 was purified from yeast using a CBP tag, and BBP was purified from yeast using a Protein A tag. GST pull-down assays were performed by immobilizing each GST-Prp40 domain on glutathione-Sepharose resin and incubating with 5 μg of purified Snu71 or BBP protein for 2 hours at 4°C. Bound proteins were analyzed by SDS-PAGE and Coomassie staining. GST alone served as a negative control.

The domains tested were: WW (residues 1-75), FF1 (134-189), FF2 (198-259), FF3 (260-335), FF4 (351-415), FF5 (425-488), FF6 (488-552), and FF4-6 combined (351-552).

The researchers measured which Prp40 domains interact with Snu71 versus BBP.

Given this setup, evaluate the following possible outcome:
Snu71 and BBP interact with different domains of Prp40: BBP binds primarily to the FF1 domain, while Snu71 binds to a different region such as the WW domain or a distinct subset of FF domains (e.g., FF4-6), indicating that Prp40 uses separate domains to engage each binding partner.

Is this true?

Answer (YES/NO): NO